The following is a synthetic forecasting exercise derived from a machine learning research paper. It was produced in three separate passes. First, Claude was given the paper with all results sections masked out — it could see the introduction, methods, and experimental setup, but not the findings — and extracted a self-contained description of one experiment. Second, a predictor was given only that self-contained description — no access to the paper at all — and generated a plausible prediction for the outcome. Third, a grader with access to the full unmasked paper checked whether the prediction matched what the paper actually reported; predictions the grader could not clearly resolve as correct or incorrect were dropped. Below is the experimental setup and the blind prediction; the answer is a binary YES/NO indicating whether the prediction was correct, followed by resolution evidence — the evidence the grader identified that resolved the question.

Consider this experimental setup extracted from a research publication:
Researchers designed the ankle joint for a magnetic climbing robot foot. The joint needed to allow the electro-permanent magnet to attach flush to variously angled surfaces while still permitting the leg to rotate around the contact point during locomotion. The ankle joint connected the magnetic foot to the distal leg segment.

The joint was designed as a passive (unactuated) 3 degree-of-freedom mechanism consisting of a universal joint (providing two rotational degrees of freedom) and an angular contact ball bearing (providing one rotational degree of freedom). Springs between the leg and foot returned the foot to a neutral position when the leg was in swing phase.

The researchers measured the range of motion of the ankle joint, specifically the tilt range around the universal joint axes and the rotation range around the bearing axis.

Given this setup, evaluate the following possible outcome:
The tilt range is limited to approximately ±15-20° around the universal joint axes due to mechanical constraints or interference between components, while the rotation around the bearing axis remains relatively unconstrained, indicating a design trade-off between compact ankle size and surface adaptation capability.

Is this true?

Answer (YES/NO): NO